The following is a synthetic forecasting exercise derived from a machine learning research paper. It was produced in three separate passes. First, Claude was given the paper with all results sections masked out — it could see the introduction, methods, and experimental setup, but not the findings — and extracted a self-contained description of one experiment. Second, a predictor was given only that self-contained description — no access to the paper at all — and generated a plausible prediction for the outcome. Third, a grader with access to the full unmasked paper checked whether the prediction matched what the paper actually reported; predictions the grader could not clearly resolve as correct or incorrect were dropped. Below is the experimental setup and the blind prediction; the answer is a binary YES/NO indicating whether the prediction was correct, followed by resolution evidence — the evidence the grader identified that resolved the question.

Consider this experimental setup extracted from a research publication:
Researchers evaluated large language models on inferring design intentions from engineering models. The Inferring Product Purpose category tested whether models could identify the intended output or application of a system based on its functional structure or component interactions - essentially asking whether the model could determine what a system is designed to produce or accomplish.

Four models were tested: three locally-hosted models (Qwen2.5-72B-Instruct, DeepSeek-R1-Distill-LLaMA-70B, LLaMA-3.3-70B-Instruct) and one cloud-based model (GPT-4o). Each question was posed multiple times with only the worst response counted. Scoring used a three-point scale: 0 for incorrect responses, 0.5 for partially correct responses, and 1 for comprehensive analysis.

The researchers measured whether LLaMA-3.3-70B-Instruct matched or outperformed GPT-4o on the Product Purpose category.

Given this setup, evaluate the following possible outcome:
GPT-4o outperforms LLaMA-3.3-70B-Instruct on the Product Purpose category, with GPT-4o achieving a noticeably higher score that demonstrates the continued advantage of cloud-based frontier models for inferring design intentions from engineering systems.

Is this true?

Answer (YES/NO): NO